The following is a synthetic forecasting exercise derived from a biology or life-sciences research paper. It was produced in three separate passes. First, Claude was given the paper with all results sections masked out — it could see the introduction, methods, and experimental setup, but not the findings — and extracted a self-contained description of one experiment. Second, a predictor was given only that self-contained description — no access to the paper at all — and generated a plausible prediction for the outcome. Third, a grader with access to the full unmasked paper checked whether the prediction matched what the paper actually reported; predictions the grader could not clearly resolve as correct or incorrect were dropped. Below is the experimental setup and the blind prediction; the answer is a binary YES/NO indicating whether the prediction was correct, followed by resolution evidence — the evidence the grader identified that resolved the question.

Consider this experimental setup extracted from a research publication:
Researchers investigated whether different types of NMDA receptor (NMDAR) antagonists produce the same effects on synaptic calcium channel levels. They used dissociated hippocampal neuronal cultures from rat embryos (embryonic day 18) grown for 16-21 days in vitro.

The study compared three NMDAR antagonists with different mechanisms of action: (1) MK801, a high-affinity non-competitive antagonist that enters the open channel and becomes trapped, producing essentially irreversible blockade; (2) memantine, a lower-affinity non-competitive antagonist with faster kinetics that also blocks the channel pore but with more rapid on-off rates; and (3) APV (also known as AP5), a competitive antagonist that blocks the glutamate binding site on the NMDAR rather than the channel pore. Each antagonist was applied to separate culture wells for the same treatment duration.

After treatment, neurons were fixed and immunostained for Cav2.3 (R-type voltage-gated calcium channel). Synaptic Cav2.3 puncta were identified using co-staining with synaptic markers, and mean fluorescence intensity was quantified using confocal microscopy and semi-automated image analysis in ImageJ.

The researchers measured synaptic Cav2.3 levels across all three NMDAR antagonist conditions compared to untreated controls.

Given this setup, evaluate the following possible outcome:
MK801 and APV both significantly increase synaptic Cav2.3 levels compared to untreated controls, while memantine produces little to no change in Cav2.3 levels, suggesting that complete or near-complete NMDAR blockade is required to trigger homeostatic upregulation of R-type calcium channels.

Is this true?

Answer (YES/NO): NO